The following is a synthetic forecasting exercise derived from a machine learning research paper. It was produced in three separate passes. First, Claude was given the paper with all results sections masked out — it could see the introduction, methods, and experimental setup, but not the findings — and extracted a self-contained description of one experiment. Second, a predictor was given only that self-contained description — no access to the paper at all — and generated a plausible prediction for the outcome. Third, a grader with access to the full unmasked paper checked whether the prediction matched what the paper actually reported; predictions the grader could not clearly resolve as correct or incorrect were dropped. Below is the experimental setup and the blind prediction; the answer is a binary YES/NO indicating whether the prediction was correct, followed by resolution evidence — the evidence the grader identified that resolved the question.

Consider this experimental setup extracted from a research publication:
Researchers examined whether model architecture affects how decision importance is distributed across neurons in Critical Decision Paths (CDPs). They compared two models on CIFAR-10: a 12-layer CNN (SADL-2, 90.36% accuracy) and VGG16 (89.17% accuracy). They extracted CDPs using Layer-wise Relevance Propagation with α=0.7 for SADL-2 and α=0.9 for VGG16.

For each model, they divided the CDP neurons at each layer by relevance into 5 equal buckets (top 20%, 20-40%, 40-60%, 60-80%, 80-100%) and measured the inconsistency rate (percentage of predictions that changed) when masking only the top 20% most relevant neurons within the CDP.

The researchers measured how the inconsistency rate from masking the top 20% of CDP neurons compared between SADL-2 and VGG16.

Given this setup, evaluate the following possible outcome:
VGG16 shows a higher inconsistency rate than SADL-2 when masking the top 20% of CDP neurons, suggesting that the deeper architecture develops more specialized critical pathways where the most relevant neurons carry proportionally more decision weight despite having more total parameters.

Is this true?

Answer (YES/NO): YES